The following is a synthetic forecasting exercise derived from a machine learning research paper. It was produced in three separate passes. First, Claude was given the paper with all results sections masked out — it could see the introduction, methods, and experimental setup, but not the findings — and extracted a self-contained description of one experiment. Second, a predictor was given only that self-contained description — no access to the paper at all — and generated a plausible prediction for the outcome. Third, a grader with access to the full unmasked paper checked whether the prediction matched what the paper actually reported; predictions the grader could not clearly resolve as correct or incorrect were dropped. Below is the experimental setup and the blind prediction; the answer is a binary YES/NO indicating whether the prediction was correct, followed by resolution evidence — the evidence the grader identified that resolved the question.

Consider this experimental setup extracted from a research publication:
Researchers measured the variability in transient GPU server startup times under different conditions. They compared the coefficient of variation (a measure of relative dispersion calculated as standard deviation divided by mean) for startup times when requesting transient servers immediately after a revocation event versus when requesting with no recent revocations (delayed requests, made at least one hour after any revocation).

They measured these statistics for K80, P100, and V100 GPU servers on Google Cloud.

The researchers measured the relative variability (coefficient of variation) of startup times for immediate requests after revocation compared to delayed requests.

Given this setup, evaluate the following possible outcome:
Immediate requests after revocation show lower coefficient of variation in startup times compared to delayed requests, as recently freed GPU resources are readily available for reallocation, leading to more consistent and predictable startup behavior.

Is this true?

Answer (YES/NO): NO